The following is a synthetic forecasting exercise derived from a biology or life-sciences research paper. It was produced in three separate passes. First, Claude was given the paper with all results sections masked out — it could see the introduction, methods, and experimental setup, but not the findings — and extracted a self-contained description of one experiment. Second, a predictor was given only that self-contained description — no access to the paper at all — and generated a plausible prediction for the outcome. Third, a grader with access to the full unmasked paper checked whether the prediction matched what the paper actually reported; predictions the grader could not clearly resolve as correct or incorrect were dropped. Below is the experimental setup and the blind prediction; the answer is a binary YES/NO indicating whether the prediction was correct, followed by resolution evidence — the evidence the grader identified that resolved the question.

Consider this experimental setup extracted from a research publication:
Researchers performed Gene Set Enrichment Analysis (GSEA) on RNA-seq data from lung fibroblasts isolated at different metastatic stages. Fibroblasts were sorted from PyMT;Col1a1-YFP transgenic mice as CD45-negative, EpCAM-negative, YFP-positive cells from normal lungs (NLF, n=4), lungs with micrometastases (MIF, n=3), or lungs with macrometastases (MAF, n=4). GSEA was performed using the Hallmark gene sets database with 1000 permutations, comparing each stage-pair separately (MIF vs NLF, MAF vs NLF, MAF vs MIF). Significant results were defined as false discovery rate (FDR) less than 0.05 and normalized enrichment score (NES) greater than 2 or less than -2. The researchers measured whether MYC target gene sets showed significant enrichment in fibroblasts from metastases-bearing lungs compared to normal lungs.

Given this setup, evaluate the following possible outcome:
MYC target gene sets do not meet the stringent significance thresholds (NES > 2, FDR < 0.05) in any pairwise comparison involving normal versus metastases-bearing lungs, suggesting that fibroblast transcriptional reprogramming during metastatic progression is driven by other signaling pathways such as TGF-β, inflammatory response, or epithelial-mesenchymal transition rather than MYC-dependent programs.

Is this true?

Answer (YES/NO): NO